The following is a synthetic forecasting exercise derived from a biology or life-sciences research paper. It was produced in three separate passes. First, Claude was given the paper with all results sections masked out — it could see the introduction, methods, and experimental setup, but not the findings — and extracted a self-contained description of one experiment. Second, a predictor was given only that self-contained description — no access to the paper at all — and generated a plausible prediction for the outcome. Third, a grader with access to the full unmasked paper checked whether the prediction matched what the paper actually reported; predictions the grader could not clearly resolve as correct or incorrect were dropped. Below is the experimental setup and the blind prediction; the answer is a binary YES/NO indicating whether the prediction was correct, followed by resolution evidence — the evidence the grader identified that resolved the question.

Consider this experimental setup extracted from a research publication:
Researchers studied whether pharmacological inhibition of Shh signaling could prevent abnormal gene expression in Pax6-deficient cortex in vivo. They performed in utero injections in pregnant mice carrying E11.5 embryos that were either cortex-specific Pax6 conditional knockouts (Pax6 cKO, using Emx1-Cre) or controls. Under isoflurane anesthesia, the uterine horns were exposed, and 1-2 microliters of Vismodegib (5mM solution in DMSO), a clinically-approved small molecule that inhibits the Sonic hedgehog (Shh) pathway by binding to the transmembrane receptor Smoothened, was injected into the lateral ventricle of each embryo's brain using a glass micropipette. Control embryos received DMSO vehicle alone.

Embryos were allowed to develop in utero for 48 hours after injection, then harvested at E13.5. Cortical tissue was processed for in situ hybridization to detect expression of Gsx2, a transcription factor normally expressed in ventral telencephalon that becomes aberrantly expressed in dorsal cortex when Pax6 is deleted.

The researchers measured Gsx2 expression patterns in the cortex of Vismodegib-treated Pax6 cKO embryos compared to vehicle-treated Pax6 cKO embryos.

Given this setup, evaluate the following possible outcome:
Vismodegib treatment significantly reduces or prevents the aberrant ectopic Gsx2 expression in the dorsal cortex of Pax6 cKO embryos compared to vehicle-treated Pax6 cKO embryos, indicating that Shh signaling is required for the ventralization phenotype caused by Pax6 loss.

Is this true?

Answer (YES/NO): YES